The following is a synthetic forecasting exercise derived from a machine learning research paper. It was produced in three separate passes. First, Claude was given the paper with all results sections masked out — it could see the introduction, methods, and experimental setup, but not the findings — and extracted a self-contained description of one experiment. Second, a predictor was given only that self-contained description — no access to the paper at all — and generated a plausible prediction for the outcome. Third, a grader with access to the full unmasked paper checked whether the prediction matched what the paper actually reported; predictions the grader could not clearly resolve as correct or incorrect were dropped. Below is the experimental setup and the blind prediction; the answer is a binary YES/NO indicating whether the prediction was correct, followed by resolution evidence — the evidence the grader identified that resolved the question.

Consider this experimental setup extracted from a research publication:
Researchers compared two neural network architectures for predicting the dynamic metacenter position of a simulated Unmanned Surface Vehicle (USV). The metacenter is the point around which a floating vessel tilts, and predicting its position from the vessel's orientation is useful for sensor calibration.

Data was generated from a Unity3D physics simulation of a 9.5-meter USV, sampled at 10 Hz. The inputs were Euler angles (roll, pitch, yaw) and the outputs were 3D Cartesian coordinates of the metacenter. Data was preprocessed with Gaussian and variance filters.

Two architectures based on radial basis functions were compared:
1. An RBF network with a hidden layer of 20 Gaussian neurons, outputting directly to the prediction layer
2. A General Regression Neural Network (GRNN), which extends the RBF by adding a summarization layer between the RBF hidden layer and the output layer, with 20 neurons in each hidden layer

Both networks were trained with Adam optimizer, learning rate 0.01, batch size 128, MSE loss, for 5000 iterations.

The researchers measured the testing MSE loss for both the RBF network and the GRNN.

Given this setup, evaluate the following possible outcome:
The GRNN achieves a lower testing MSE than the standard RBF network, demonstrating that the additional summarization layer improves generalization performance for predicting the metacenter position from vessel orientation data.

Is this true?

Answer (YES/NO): YES